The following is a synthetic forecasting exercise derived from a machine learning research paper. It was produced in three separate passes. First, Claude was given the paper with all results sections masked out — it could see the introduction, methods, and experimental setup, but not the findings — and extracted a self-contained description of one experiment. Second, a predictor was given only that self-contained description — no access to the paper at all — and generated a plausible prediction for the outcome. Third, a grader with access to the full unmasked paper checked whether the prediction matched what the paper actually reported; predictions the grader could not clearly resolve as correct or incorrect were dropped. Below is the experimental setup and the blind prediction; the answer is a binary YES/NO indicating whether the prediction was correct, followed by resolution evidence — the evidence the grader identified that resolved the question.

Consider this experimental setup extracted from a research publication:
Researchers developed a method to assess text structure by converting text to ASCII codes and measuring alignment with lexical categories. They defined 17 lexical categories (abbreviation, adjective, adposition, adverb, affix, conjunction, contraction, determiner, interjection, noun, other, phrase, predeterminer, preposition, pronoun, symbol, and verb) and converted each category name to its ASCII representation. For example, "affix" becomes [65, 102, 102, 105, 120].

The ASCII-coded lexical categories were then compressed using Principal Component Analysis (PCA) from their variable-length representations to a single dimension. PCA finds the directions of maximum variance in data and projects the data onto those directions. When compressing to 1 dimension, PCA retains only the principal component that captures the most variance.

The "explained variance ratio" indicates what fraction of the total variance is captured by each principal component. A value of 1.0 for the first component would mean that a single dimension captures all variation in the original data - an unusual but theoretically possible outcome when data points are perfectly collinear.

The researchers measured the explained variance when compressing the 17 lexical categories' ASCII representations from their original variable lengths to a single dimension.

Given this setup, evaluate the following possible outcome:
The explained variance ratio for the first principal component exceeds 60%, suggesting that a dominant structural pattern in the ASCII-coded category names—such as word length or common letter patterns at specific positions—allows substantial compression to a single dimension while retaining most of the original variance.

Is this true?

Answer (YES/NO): YES